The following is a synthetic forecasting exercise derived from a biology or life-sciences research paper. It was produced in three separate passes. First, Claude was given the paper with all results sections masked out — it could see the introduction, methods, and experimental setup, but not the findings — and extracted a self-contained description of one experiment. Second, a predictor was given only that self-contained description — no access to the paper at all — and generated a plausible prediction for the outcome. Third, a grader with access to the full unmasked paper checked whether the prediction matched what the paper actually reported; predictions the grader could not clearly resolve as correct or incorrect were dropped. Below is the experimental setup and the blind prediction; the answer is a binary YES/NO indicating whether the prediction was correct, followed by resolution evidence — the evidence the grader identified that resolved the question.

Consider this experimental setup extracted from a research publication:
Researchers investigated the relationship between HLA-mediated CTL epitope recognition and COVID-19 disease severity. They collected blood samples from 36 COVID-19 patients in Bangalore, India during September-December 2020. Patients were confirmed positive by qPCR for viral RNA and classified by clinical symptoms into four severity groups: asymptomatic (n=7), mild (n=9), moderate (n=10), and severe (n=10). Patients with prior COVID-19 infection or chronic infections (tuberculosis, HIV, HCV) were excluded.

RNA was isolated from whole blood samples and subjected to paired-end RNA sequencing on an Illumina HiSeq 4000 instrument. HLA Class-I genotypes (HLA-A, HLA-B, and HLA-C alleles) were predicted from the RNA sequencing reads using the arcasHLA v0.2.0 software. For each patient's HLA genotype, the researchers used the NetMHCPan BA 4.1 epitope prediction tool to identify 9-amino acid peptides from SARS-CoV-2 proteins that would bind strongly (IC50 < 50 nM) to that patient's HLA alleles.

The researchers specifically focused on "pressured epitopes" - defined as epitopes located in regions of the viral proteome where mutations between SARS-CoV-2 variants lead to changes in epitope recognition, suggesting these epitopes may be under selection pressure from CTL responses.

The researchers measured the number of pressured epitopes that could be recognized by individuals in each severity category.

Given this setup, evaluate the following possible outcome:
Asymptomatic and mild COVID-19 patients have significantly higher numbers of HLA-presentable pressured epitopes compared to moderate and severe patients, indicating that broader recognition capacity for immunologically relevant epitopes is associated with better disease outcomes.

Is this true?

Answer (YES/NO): NO